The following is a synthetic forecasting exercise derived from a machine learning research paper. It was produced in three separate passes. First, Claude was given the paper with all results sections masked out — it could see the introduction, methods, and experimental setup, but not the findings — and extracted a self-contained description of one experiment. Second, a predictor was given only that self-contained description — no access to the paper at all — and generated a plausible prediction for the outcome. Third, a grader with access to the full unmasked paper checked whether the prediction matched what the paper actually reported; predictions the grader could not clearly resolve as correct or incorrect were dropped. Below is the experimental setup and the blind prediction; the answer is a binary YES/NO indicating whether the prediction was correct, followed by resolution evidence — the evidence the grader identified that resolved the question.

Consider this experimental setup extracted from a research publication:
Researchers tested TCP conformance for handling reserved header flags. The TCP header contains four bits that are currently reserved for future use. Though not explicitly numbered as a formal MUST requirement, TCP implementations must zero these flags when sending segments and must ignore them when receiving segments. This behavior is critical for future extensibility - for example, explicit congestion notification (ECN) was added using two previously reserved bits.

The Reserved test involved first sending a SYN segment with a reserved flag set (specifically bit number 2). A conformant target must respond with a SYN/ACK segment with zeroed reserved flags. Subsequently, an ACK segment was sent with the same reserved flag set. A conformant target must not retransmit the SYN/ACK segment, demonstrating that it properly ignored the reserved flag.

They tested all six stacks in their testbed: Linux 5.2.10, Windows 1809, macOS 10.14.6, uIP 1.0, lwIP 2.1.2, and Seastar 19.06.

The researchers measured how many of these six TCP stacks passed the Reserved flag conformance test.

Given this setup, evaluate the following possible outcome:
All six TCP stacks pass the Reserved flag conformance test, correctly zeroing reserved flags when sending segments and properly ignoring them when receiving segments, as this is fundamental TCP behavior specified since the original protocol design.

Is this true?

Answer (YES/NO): YES